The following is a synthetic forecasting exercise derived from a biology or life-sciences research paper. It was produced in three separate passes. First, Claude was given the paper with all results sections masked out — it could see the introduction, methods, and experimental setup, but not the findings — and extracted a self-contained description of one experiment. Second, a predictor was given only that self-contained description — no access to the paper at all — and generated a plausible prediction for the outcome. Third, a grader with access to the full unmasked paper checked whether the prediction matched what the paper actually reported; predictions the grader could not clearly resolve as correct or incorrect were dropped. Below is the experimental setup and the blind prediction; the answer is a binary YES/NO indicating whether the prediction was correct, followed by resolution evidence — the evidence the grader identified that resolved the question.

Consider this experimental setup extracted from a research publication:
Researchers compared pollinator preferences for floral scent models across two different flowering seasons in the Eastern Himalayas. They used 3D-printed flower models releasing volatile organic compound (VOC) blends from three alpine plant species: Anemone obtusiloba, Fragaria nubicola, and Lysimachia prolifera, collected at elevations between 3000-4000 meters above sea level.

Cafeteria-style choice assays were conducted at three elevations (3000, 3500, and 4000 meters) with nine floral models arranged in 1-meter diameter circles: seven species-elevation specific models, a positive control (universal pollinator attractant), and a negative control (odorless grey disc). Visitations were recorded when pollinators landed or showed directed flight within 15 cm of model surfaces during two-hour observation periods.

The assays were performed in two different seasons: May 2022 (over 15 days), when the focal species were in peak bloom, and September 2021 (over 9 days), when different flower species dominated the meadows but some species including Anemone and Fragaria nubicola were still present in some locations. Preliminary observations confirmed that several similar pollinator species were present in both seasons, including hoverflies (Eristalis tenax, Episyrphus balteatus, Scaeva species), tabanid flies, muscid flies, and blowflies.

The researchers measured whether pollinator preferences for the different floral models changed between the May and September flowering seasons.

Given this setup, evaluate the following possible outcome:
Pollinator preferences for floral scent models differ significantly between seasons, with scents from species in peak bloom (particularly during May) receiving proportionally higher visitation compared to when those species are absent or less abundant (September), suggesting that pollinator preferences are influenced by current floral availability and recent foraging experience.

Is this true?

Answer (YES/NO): NO